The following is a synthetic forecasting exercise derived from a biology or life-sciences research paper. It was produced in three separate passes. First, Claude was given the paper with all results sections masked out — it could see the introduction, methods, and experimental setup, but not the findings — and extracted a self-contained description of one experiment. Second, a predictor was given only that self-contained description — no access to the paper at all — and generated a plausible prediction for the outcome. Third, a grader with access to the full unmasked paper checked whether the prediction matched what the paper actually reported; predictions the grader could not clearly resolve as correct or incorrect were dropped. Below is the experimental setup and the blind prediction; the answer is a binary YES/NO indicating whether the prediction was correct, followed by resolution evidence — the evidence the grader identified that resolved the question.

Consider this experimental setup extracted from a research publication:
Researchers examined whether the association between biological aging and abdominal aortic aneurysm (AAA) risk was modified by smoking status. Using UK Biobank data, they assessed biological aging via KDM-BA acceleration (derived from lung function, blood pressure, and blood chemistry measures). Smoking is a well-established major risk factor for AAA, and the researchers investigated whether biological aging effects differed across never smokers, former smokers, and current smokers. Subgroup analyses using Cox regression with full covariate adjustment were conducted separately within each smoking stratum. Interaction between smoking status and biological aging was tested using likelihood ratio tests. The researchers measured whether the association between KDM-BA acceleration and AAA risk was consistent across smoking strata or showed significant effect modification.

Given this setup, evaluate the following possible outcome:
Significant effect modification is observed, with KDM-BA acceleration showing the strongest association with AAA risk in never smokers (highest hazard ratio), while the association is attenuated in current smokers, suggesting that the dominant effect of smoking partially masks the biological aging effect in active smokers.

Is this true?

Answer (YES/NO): NO